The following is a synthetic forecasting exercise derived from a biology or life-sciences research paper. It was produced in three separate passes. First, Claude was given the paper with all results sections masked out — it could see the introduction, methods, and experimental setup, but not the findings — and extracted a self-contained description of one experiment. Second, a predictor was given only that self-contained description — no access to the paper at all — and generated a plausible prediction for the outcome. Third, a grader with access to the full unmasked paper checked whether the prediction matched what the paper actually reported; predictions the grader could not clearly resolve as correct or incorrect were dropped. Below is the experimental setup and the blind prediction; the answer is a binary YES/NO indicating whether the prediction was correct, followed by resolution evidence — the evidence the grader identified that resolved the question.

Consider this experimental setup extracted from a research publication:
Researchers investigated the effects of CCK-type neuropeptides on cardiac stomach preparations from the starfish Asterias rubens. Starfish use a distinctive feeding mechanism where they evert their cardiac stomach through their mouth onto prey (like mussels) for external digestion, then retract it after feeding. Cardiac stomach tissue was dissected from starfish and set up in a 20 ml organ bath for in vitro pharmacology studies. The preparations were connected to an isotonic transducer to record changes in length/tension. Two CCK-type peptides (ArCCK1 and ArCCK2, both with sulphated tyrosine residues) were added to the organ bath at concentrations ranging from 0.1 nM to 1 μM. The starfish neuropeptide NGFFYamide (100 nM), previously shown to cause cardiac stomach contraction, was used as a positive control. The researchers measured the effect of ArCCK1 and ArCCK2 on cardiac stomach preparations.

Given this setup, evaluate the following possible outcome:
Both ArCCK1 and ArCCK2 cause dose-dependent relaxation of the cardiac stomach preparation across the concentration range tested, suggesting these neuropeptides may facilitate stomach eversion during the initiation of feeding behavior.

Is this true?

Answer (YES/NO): NO